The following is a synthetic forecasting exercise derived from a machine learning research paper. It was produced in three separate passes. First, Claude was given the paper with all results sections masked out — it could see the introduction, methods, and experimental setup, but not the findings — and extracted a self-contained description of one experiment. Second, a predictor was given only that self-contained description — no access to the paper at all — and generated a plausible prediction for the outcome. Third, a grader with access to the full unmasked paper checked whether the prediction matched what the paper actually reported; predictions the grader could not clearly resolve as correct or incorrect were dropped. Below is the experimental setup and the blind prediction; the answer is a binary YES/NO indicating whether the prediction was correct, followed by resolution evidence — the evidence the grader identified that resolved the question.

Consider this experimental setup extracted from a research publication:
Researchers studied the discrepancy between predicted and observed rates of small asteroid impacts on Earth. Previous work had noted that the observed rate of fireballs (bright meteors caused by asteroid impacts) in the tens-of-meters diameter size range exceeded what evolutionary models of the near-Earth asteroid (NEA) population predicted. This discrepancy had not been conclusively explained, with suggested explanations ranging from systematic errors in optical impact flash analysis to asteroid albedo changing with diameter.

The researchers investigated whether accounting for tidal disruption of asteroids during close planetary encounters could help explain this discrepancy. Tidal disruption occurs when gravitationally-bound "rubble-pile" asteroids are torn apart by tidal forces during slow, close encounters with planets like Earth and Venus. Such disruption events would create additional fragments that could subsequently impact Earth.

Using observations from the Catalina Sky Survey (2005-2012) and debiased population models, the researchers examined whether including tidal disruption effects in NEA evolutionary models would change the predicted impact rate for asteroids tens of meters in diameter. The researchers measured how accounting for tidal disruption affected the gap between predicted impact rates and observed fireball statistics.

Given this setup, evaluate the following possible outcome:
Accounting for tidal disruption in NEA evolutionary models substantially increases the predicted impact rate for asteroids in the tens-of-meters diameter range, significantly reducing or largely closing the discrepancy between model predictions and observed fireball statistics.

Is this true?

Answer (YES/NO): NO